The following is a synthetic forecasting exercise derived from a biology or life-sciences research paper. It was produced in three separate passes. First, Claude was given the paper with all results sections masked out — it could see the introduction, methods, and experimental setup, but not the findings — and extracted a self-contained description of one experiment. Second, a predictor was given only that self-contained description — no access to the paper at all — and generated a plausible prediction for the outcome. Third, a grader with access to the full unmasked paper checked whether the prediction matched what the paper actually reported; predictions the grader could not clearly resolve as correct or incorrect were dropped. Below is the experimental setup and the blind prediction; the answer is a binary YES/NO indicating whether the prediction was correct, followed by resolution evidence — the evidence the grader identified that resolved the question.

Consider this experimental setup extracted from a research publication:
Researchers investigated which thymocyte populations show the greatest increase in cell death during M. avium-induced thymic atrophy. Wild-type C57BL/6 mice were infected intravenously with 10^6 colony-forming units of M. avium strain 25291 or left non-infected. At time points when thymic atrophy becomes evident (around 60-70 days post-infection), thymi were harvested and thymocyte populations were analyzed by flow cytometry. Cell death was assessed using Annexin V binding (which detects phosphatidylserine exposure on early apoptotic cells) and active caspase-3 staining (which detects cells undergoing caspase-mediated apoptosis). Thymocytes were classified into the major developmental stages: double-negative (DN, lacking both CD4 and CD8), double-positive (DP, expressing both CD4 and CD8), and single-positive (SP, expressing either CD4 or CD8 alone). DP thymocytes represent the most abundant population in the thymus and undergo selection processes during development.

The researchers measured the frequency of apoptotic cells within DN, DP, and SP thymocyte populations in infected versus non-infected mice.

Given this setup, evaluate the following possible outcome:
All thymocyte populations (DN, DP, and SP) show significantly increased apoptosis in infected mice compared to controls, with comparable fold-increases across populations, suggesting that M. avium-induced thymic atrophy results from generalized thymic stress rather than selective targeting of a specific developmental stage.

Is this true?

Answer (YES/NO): NO